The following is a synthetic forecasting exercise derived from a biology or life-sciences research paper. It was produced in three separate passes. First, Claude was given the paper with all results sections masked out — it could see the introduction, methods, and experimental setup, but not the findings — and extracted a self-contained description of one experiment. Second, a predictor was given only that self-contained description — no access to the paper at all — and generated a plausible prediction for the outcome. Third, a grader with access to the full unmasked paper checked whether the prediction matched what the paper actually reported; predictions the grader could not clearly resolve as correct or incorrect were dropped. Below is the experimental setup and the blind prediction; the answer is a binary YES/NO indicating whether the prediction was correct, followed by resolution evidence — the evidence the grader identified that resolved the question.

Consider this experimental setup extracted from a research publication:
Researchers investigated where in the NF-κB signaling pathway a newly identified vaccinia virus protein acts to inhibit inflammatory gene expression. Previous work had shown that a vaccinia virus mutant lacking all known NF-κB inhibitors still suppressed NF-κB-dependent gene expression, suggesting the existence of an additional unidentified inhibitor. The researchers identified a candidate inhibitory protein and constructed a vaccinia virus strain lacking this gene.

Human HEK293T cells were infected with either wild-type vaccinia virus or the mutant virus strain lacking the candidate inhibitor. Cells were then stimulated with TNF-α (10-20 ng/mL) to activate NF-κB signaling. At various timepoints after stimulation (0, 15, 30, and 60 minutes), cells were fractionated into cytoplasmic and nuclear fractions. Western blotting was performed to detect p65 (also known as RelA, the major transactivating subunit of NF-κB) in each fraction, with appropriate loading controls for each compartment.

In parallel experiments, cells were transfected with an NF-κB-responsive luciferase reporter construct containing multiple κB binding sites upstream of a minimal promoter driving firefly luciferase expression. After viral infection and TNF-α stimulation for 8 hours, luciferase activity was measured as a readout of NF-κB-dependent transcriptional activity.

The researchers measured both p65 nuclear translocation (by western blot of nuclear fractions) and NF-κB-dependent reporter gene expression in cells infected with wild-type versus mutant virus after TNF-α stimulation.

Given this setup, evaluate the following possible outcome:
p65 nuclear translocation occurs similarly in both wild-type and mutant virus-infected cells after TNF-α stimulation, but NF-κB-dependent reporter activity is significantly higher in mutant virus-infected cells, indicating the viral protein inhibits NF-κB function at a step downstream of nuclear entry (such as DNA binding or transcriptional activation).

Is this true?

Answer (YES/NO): YES